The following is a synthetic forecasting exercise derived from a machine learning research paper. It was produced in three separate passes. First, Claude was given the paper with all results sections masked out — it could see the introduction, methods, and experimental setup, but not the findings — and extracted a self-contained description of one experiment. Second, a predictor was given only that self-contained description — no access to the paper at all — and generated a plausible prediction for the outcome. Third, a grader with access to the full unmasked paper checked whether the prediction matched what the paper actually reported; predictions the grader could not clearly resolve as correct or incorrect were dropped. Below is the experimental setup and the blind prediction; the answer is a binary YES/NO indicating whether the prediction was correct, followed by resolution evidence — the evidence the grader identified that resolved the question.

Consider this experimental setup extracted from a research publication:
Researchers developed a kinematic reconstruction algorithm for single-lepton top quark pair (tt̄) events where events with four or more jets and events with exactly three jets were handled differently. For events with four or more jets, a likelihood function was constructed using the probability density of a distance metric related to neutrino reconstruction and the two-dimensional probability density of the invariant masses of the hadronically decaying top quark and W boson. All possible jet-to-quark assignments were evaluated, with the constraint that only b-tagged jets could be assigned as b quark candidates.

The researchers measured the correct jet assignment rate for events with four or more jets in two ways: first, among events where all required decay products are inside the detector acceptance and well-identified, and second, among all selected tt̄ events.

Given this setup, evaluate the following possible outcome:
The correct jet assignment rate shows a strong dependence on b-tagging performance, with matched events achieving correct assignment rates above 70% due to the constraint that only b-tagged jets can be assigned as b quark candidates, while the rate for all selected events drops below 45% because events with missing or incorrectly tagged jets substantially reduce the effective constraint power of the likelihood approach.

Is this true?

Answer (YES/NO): YES